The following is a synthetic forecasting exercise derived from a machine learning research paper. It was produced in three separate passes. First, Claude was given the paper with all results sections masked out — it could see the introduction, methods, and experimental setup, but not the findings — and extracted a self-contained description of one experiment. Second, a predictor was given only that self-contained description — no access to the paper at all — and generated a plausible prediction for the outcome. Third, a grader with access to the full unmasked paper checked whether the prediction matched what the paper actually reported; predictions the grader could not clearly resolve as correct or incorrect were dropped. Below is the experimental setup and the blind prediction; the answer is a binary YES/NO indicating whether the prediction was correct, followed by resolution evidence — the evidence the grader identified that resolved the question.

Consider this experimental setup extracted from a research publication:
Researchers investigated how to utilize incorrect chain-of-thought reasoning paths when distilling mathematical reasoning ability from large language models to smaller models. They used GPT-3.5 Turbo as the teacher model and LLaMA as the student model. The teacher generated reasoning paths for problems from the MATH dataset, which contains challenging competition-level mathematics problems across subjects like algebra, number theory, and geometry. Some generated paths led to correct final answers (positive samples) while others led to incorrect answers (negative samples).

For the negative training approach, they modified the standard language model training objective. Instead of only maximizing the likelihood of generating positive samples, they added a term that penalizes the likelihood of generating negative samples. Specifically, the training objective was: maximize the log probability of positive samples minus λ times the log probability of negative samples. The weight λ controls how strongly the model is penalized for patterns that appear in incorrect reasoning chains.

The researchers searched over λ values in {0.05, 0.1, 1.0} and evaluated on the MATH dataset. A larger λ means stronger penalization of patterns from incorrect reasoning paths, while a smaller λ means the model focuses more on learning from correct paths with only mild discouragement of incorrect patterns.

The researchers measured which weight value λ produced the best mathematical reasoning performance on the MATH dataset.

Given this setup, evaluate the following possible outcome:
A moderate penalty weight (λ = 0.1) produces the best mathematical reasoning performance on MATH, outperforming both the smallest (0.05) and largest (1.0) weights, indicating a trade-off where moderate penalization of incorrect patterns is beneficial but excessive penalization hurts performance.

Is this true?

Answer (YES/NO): NO